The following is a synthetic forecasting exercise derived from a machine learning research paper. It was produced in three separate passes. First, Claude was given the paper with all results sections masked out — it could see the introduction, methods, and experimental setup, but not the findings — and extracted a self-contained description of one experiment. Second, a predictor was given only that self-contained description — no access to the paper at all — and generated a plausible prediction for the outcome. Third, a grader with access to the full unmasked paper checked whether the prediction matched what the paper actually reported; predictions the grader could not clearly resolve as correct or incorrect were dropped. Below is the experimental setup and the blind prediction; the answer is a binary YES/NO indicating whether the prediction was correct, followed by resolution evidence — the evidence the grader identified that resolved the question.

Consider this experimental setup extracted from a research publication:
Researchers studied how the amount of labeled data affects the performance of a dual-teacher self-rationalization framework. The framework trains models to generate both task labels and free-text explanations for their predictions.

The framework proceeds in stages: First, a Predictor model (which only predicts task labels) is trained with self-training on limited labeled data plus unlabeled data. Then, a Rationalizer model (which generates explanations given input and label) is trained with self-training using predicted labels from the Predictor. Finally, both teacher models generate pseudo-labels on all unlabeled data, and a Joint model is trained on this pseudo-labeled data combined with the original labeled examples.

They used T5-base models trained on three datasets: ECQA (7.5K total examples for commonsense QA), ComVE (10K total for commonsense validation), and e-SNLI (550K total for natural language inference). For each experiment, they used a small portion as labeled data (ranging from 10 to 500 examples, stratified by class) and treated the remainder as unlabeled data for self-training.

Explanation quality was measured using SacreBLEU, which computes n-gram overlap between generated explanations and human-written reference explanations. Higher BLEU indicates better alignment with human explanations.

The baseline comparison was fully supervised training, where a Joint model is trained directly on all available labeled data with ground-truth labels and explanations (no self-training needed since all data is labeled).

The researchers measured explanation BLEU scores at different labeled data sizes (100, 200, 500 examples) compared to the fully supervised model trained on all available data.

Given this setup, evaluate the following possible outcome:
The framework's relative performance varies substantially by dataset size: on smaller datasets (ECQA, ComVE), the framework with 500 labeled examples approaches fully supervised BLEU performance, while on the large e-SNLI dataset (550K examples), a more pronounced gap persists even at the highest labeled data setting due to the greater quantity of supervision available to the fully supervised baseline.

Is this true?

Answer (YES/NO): NO